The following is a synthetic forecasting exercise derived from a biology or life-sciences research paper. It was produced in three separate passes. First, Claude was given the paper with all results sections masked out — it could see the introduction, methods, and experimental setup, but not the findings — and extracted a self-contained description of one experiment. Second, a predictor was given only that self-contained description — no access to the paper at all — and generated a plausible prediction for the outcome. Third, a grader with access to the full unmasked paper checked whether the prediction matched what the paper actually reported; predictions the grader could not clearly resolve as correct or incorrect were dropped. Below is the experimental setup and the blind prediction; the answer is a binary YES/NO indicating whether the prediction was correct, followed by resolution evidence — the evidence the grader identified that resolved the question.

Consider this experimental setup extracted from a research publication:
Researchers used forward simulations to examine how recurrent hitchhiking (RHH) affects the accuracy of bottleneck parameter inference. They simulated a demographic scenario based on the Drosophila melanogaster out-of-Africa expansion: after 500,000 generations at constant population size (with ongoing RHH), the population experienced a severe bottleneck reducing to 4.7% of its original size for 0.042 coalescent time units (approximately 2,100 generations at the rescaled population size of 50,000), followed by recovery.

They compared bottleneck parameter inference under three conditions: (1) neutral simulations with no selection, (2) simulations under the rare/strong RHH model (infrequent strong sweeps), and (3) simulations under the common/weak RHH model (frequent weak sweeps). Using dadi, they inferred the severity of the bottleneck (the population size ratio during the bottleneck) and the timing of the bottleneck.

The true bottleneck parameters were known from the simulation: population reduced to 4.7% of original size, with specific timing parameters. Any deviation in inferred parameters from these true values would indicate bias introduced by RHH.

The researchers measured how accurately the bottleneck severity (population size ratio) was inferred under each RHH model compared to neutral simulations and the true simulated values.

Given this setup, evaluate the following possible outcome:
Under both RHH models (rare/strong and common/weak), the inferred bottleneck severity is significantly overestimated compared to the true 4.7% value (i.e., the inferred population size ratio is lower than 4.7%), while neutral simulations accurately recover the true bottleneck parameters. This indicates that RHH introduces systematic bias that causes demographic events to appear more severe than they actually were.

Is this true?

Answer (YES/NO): NO